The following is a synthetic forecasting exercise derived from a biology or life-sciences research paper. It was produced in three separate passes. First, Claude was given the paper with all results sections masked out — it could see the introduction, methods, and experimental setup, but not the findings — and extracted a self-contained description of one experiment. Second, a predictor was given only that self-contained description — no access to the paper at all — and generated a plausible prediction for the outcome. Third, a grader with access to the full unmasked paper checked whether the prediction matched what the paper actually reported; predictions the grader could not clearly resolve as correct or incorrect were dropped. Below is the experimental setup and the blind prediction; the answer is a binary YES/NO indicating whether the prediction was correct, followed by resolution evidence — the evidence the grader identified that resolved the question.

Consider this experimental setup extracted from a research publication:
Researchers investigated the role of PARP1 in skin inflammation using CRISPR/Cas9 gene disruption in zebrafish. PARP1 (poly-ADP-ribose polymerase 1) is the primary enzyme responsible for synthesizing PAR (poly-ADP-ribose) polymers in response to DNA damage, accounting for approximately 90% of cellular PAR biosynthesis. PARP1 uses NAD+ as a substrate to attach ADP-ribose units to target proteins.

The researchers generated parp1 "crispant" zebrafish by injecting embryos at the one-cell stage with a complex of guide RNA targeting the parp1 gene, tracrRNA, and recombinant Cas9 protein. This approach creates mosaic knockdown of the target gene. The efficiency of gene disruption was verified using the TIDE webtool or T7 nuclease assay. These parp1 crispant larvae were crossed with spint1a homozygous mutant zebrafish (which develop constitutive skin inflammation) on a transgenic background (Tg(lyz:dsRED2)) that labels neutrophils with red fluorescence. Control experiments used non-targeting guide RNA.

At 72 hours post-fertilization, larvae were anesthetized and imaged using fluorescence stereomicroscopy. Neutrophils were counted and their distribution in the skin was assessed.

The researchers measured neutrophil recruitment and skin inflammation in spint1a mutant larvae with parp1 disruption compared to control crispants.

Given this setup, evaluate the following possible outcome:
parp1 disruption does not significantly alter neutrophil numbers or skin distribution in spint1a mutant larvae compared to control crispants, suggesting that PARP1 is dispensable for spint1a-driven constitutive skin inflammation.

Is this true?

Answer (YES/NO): NO